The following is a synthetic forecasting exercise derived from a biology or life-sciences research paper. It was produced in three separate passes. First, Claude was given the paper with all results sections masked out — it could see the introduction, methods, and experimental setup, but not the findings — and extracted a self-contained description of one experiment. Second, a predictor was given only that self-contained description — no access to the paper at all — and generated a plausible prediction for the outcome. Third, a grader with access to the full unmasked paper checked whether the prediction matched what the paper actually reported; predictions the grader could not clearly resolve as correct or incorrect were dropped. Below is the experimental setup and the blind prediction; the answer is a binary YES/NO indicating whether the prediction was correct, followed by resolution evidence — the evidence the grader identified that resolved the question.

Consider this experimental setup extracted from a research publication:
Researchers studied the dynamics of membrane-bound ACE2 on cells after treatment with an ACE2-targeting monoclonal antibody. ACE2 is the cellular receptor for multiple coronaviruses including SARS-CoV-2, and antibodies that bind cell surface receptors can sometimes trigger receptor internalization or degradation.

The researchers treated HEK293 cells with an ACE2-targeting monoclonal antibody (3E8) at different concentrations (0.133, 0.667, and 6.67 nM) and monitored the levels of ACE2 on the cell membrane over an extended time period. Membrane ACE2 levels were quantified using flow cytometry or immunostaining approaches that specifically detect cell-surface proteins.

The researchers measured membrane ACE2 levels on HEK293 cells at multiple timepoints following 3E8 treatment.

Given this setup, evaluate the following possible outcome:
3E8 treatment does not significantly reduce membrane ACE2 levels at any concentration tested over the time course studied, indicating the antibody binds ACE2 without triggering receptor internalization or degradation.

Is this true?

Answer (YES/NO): NO